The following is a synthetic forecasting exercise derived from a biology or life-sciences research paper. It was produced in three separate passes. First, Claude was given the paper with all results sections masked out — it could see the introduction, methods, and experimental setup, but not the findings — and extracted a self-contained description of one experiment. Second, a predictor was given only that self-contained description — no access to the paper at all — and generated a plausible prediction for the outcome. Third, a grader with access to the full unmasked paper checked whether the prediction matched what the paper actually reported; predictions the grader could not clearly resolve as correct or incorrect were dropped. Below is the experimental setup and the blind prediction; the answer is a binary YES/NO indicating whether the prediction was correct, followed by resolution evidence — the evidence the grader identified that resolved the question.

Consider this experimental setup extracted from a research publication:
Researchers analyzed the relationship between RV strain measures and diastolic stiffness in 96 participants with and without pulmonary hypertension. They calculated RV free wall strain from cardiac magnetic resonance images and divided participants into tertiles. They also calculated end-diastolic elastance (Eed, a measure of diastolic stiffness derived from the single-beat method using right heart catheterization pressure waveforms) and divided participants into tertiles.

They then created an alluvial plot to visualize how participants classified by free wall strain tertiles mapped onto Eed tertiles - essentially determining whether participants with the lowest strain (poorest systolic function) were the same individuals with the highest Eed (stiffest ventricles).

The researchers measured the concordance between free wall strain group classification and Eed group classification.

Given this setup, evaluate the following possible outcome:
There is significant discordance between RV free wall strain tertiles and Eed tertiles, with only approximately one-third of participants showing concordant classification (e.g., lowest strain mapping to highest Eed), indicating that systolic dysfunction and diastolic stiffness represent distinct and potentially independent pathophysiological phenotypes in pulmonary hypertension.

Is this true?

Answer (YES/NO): NO